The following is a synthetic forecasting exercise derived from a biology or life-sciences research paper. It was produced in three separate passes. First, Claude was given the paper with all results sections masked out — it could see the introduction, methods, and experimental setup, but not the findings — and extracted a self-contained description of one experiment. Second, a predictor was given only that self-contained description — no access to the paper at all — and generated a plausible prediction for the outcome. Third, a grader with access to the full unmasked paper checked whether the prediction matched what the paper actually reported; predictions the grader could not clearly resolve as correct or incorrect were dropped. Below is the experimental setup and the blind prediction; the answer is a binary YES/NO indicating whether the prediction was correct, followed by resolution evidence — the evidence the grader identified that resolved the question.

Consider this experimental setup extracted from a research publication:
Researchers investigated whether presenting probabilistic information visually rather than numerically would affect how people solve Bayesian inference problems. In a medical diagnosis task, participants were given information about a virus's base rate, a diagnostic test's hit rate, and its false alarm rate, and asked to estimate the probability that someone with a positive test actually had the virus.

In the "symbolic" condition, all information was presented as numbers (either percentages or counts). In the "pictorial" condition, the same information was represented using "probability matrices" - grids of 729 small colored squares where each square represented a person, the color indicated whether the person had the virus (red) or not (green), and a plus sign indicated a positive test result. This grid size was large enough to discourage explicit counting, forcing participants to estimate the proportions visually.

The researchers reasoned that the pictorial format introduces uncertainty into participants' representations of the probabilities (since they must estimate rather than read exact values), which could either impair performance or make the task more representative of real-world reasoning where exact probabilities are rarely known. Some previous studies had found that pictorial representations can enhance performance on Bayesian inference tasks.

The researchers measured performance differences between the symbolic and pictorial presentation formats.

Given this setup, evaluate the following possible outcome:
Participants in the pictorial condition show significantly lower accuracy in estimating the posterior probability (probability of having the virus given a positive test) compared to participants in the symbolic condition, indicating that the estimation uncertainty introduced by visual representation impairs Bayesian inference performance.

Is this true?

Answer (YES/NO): NO